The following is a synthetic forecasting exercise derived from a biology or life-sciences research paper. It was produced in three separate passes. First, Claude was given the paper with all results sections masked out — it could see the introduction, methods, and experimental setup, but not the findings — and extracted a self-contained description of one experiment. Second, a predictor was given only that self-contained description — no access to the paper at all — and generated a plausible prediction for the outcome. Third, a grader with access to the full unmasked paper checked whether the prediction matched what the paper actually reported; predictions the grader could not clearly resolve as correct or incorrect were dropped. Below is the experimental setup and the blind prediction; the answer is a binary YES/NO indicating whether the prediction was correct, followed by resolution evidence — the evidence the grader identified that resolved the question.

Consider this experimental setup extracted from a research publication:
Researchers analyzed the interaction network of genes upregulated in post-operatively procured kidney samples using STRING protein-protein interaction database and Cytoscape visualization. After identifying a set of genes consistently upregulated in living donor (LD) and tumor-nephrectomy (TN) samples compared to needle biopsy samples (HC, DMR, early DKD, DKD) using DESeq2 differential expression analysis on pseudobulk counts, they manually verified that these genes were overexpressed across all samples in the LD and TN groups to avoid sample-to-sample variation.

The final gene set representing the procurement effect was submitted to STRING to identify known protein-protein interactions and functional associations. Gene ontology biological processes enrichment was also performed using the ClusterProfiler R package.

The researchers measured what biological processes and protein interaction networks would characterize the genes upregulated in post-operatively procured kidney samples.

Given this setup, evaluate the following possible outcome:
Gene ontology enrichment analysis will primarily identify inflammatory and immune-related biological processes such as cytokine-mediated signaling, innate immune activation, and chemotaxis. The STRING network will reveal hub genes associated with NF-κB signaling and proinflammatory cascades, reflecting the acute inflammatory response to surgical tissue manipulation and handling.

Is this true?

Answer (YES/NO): NO